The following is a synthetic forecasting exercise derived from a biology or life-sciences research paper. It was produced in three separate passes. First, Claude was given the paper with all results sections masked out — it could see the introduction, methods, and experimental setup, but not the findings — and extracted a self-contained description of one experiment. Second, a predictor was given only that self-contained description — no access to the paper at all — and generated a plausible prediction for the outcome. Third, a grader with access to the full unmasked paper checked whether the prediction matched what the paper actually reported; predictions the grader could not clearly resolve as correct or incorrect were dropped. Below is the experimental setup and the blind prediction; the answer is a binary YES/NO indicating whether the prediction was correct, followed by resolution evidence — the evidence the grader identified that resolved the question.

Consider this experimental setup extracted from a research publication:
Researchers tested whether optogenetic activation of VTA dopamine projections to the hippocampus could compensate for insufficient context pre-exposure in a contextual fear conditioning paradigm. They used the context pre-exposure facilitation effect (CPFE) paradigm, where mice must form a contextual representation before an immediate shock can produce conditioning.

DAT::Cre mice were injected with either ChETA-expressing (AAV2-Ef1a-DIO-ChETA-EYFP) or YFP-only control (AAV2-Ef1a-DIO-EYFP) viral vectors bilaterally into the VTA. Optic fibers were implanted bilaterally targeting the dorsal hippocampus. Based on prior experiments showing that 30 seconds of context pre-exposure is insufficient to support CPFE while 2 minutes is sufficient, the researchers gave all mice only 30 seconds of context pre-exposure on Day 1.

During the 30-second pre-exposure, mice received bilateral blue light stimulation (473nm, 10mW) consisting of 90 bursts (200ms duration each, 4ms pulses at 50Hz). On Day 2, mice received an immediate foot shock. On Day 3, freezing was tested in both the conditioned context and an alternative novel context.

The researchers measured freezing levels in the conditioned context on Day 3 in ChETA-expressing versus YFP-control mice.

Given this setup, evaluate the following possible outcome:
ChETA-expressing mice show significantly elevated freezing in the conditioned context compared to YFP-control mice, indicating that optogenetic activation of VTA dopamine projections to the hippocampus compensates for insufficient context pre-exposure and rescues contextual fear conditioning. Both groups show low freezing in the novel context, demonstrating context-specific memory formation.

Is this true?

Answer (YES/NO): YES